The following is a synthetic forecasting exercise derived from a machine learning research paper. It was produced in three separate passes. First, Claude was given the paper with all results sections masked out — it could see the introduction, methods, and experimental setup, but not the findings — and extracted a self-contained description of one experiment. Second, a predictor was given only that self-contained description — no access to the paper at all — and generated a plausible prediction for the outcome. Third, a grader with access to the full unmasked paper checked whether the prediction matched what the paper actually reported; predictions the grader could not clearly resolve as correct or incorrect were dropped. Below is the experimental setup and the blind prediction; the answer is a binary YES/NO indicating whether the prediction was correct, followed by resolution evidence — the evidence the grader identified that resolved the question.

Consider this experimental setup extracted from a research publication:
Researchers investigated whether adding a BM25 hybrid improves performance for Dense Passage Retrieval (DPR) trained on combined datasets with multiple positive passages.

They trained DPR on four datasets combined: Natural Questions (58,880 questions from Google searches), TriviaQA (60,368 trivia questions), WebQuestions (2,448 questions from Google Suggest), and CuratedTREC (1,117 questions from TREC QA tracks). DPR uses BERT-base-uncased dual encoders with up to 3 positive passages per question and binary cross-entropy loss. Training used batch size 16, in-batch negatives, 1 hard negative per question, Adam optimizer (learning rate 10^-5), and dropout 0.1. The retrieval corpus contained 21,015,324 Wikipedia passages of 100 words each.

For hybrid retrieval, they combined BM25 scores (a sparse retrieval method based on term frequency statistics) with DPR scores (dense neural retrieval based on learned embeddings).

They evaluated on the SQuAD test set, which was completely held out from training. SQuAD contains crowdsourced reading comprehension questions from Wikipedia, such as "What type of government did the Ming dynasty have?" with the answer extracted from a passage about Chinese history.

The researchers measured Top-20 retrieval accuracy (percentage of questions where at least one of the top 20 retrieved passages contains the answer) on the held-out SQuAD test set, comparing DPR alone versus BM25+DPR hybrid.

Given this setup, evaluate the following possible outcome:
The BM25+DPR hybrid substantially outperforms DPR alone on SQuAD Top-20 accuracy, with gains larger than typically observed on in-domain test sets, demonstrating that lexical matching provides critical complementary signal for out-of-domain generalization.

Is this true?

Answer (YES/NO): YES